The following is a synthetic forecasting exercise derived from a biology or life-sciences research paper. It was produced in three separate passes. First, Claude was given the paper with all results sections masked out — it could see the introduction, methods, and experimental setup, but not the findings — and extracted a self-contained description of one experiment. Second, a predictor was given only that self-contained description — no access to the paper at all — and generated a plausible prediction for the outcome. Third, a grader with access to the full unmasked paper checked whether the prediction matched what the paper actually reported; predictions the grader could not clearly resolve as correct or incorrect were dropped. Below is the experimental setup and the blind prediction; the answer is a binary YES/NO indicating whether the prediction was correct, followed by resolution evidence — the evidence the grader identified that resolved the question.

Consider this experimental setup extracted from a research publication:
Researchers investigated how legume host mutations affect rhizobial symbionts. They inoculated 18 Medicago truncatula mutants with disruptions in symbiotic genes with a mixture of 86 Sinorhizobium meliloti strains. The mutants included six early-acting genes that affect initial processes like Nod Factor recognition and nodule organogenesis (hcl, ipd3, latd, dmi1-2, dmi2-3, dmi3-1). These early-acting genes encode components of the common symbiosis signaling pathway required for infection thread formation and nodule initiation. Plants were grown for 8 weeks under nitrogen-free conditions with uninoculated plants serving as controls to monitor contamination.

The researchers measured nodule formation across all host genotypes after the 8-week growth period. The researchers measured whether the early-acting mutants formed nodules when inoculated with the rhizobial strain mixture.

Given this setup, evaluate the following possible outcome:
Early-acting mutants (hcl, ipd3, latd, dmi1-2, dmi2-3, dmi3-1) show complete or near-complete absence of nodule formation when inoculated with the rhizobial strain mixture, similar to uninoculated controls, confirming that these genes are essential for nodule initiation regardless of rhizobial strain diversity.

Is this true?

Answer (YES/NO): NO